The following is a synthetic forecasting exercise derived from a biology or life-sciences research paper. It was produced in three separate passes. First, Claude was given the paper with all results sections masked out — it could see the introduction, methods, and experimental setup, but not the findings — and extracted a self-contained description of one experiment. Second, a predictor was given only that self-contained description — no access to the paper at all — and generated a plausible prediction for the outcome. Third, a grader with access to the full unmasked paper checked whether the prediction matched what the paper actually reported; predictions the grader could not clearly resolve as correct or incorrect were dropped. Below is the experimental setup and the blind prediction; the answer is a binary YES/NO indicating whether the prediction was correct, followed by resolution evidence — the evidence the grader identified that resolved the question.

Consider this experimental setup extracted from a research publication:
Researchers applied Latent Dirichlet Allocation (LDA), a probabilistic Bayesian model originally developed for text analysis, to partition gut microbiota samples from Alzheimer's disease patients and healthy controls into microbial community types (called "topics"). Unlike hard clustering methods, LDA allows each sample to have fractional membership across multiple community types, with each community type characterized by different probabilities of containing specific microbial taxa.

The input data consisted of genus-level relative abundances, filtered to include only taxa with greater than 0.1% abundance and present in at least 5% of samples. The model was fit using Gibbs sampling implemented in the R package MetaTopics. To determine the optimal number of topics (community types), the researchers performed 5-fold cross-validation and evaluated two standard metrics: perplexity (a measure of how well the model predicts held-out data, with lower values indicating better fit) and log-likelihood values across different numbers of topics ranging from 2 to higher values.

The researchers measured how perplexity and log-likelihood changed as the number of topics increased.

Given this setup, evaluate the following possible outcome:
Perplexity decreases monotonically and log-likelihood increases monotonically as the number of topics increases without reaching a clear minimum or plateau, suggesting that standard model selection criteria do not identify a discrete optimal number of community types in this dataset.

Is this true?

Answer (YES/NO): YES